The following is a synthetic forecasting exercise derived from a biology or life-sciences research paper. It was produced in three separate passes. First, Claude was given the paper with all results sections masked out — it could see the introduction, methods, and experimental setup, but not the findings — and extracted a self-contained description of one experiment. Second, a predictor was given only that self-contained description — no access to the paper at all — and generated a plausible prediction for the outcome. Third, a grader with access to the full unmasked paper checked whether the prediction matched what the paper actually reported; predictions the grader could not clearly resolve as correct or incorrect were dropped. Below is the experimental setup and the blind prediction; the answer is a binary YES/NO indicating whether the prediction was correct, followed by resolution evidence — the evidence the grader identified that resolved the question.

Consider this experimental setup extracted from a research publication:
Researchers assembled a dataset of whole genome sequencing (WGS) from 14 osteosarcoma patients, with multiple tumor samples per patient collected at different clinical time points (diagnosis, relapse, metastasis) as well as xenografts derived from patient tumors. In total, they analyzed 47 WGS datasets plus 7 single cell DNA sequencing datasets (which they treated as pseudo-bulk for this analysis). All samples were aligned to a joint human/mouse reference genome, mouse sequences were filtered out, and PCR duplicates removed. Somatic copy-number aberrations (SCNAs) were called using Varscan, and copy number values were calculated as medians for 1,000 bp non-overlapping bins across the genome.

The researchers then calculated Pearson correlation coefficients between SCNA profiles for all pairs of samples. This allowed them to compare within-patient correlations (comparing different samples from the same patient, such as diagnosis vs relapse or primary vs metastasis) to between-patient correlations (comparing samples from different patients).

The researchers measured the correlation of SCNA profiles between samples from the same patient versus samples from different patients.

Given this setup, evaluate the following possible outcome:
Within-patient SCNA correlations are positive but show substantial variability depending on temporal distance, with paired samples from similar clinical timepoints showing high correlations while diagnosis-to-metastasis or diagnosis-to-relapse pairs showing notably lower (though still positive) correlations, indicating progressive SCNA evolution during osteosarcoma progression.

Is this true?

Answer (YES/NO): NO